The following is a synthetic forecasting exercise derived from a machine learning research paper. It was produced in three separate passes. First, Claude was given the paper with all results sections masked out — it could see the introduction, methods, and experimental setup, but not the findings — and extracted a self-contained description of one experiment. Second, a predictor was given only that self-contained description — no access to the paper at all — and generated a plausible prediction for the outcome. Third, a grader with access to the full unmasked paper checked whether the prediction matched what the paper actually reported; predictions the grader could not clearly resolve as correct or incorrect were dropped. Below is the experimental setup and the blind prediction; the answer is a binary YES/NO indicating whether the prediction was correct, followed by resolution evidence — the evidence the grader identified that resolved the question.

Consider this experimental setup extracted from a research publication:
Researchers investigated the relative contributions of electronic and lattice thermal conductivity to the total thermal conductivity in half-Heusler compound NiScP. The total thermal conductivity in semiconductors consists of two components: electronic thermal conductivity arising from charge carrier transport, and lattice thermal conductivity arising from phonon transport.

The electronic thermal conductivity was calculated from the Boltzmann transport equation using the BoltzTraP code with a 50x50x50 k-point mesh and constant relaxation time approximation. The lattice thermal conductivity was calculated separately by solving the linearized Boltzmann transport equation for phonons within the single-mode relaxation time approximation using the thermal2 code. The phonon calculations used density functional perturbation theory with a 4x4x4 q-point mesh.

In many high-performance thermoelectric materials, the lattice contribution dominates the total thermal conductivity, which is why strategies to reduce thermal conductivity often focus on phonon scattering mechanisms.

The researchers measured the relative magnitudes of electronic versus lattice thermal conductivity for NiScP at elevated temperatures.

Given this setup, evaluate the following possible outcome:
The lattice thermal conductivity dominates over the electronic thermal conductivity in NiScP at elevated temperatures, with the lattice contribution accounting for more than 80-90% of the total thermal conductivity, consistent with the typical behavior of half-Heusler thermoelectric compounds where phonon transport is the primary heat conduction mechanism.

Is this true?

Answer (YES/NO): NO